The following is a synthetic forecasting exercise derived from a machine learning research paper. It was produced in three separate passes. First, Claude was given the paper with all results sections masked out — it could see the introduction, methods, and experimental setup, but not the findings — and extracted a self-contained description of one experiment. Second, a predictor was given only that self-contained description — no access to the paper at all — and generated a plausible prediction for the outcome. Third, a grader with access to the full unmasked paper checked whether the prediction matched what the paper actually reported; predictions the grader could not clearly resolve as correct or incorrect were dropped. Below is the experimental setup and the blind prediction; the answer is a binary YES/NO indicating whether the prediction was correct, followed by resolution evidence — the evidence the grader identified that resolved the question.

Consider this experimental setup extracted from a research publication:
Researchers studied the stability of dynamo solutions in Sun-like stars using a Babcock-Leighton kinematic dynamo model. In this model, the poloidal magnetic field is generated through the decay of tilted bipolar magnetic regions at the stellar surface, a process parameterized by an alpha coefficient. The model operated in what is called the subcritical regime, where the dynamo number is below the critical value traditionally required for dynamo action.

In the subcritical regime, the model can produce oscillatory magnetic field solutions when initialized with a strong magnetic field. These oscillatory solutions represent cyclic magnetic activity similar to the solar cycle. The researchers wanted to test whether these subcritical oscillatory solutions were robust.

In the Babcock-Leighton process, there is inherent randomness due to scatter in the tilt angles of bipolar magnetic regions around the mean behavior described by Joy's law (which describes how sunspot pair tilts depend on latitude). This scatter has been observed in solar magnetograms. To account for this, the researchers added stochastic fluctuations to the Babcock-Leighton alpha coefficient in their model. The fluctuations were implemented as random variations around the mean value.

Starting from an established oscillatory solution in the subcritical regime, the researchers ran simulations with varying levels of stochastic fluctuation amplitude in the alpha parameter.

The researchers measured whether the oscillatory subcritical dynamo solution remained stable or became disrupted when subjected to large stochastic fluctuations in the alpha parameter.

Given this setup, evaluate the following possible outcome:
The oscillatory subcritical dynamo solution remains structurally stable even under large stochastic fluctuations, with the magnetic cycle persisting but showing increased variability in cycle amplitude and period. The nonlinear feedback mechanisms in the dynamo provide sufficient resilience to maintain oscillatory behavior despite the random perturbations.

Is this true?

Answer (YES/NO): NO